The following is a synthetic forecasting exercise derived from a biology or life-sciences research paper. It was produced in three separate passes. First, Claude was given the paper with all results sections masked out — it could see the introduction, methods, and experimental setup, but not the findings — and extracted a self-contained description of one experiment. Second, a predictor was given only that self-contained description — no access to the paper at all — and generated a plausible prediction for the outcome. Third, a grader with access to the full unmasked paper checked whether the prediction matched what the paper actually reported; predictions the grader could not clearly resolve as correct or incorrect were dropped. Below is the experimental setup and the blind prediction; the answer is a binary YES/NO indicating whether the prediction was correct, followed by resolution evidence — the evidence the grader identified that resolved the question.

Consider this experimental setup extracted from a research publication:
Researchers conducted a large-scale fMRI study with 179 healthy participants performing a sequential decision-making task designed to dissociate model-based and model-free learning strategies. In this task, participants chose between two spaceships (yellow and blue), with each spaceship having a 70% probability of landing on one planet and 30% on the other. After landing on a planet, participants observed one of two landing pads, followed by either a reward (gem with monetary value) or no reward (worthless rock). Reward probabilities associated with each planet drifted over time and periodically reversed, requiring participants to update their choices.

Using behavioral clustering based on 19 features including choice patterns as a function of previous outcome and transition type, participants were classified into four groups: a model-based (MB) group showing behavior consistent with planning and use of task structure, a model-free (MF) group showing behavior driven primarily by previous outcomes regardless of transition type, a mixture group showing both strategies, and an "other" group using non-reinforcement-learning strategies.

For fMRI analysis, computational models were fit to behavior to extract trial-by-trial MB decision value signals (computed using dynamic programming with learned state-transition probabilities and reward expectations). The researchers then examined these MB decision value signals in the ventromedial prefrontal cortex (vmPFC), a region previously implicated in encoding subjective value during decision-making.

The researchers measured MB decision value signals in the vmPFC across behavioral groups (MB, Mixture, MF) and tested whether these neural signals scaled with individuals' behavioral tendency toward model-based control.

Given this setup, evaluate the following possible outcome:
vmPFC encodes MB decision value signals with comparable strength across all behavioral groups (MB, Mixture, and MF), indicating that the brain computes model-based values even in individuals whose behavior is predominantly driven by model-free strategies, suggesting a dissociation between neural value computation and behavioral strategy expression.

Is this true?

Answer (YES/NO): NO